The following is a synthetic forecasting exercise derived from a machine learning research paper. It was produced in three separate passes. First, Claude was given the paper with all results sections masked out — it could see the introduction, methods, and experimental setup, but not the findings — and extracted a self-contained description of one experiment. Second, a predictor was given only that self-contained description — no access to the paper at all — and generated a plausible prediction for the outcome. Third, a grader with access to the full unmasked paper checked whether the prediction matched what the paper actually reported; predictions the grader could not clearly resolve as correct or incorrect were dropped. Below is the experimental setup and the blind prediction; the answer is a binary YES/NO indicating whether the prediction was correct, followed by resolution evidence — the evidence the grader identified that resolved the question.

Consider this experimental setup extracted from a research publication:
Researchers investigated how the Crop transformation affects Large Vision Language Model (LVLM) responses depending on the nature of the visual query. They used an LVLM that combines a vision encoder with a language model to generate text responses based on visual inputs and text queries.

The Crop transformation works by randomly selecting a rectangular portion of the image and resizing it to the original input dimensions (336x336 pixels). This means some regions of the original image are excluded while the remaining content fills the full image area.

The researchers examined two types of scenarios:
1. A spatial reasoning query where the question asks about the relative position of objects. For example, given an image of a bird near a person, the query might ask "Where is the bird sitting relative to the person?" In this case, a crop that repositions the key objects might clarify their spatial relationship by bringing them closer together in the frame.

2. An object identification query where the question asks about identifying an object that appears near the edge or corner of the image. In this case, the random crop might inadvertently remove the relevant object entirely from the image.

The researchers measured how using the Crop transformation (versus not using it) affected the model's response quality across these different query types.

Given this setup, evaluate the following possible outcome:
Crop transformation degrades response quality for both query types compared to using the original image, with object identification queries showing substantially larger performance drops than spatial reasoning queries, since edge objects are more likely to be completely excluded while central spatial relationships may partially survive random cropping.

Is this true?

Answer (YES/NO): NO